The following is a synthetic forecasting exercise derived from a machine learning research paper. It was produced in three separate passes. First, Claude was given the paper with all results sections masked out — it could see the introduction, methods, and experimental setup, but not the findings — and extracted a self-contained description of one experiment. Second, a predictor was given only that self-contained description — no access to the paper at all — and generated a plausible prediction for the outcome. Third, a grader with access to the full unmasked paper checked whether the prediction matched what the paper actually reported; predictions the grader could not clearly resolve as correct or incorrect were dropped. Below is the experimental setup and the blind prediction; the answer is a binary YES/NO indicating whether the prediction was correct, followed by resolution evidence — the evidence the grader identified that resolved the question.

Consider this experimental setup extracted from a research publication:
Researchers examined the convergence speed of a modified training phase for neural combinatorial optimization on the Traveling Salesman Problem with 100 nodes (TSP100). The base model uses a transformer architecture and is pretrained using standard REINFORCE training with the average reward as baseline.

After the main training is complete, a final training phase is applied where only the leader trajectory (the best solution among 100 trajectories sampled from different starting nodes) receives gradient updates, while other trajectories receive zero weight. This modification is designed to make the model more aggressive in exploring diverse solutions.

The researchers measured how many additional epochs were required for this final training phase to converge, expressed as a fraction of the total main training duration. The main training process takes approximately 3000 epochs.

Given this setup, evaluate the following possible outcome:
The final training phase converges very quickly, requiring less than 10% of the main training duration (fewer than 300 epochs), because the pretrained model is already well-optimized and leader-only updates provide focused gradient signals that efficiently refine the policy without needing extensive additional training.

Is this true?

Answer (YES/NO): YES